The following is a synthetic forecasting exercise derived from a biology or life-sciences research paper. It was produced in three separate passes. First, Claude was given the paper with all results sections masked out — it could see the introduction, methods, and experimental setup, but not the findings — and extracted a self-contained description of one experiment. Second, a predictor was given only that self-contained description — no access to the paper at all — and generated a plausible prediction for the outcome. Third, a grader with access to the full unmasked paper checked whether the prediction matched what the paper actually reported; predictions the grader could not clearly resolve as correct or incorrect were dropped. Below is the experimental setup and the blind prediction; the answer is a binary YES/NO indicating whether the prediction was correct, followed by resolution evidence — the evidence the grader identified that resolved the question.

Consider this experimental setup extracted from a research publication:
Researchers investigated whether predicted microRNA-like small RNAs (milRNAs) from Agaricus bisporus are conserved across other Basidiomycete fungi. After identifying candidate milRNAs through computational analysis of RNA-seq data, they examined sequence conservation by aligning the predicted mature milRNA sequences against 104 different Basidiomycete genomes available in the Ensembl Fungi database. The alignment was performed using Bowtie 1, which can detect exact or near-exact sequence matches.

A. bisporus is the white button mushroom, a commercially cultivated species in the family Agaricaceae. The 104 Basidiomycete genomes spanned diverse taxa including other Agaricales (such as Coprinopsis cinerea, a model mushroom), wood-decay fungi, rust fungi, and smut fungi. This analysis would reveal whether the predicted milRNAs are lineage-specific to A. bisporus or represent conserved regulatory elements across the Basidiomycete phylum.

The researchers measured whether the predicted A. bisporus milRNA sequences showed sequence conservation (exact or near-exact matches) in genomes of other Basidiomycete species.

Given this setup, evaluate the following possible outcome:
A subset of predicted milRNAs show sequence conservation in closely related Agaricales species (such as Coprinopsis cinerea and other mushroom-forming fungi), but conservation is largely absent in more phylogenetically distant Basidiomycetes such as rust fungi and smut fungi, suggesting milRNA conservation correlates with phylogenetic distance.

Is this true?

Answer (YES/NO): YES